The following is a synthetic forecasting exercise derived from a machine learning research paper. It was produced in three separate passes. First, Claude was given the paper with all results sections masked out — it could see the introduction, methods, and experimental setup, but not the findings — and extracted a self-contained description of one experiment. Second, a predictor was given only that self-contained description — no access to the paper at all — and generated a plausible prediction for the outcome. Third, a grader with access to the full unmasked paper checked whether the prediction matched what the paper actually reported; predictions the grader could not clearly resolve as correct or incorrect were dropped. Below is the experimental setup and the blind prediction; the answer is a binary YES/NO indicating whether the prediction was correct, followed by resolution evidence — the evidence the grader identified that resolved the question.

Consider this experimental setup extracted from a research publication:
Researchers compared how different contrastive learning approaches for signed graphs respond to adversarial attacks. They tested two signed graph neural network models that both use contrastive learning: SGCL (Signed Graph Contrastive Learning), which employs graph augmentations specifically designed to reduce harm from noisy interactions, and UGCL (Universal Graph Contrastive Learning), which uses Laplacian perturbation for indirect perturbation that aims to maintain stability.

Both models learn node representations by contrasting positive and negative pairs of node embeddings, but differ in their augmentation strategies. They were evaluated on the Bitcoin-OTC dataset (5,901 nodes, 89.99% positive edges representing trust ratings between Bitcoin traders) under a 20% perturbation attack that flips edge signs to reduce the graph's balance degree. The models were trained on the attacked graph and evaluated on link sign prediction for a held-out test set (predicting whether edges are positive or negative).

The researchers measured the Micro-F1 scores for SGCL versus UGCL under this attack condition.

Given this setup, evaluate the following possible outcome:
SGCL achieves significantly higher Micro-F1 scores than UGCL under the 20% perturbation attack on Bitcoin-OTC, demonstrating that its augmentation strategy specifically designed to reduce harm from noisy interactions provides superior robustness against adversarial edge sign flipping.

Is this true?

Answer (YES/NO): NO